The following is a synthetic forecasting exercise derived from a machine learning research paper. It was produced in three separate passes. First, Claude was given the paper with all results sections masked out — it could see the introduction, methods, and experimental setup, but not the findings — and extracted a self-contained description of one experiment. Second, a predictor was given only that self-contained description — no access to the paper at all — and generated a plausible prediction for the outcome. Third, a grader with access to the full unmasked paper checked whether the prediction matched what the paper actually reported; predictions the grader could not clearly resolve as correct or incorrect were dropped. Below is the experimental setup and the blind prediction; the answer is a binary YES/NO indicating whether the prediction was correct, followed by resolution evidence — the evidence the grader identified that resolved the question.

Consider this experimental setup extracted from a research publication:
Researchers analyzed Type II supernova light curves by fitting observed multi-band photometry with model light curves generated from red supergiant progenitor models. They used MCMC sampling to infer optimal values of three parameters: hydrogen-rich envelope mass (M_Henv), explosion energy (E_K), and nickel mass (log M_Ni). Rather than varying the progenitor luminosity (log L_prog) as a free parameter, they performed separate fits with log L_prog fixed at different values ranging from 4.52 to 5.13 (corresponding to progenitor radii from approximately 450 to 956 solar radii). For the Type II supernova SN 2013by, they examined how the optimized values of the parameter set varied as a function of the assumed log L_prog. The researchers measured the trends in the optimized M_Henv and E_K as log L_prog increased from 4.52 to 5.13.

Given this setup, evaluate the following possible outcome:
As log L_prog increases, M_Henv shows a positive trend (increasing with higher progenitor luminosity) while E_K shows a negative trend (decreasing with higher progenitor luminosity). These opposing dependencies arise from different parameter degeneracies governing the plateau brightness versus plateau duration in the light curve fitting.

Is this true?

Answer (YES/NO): NO